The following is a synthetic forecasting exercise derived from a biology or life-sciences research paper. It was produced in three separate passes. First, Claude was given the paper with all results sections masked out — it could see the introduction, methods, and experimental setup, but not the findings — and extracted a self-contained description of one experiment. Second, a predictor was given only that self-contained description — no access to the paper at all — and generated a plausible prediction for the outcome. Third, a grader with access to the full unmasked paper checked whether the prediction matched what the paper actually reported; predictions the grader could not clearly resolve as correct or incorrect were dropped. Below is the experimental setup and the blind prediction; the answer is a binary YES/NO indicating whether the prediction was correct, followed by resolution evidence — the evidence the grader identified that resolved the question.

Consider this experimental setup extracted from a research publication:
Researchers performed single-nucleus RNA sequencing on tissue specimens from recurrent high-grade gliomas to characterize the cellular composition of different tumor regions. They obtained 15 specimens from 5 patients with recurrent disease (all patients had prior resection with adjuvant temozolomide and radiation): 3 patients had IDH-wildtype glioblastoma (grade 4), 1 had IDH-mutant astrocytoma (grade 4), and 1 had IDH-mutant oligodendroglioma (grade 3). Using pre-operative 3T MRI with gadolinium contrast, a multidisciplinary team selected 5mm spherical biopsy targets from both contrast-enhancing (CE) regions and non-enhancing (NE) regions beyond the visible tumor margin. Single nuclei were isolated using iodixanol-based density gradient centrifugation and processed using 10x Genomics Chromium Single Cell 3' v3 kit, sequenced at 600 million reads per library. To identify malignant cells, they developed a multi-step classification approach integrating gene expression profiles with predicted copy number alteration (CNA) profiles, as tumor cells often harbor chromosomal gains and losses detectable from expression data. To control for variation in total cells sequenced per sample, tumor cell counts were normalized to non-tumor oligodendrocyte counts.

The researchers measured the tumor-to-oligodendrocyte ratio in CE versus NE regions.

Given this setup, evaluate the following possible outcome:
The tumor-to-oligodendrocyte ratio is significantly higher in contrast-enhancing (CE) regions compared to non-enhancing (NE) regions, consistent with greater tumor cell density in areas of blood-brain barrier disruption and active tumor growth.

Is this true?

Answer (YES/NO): NO